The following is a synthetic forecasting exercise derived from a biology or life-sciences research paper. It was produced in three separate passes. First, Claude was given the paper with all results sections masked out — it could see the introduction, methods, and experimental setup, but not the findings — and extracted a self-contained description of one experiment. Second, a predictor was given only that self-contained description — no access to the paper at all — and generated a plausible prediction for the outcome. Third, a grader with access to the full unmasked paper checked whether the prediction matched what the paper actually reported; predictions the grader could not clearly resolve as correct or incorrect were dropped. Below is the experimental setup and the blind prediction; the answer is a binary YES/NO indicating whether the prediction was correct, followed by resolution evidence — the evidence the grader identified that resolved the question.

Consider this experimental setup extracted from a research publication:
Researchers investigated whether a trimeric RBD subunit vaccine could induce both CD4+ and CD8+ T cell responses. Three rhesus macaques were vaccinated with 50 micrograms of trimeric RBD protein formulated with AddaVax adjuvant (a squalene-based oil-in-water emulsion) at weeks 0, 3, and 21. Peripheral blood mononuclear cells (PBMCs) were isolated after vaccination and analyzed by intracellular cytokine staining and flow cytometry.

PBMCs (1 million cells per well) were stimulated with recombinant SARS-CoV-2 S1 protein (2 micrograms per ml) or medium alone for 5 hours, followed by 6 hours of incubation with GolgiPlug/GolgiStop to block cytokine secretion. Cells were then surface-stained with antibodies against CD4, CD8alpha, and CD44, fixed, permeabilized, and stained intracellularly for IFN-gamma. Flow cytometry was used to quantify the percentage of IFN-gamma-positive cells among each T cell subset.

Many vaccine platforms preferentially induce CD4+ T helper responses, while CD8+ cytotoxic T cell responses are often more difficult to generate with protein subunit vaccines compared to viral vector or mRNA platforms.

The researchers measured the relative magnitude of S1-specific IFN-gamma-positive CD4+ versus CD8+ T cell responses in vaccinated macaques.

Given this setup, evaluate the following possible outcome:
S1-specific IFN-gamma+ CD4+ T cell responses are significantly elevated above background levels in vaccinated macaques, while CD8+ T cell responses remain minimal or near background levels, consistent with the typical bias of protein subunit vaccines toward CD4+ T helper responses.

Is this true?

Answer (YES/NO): NO